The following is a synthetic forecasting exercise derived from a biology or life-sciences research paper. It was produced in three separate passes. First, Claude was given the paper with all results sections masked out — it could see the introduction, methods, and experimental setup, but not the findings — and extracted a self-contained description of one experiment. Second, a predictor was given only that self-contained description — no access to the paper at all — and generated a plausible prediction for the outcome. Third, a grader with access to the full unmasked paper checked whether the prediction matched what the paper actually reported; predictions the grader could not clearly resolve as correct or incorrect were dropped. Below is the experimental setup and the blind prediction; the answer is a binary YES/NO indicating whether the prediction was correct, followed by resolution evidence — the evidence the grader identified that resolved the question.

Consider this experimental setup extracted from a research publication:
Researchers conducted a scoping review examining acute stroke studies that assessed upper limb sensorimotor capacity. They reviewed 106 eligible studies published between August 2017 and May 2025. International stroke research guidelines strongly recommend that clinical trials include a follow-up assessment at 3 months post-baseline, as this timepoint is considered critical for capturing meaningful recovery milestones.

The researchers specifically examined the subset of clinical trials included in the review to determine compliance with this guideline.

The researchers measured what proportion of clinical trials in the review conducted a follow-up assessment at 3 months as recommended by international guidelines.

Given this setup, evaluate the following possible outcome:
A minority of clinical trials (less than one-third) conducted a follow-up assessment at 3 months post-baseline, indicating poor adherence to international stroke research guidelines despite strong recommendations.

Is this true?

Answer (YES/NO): NO